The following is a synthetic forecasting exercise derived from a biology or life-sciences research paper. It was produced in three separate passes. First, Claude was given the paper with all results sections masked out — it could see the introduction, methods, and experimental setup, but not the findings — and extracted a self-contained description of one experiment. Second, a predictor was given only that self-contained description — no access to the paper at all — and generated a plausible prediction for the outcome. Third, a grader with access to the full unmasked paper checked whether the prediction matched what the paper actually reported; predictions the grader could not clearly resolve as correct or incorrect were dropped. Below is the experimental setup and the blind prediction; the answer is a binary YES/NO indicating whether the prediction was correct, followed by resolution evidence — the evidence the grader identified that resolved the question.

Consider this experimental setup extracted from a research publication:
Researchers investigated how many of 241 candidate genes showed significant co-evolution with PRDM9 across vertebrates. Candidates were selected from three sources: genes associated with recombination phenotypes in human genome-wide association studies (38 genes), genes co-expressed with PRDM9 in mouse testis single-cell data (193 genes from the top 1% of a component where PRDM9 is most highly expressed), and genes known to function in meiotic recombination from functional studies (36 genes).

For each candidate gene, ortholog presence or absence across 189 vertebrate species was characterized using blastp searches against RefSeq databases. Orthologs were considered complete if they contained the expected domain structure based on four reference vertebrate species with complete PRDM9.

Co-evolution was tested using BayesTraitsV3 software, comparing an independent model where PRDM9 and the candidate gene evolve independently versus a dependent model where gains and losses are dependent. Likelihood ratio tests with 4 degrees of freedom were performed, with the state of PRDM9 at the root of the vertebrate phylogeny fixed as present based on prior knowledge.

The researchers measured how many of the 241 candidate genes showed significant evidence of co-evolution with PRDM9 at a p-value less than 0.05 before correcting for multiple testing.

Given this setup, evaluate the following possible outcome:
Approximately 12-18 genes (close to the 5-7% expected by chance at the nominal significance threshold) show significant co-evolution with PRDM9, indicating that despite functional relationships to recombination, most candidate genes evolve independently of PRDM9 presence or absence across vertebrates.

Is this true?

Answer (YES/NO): NO